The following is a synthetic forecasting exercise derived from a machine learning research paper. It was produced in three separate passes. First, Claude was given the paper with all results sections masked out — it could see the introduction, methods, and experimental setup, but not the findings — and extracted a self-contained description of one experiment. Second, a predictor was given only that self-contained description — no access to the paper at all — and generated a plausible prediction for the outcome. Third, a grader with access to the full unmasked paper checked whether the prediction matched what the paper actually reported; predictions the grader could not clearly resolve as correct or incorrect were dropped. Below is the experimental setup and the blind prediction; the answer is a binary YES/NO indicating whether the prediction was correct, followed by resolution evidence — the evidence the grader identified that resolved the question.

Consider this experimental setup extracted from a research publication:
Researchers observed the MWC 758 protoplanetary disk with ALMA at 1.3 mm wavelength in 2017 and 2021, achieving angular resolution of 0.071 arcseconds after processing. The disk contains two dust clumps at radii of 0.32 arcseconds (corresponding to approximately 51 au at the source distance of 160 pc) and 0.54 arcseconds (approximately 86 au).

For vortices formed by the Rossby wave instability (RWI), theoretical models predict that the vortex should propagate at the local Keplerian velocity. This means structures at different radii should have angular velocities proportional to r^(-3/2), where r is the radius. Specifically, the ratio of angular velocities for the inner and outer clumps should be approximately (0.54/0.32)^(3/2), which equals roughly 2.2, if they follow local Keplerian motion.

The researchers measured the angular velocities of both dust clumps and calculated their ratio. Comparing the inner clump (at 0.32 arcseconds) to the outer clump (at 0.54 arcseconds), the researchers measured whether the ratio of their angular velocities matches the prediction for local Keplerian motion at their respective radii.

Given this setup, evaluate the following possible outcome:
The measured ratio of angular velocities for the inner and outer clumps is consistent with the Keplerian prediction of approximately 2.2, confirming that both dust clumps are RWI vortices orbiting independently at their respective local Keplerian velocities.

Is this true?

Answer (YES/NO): NO